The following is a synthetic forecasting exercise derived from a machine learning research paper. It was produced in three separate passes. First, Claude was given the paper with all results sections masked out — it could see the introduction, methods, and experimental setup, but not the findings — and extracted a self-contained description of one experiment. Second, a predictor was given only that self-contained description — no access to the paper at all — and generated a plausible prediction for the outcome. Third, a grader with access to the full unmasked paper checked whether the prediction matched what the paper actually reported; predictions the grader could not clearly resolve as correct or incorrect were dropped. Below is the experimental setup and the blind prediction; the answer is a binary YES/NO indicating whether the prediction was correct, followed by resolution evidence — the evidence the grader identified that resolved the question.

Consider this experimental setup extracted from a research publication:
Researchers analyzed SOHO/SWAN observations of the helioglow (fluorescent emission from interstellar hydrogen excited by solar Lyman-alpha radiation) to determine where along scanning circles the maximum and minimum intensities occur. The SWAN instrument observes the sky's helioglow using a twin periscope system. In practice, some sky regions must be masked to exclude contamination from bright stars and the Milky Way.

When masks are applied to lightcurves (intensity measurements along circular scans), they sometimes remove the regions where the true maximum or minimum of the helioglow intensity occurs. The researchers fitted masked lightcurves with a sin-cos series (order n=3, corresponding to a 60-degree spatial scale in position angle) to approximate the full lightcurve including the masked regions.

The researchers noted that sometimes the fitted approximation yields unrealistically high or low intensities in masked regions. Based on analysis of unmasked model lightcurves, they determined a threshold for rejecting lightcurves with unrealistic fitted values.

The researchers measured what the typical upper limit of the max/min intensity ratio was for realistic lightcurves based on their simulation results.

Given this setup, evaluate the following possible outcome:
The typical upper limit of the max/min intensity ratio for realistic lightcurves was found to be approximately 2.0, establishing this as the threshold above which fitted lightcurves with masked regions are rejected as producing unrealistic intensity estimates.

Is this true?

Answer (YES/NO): NO